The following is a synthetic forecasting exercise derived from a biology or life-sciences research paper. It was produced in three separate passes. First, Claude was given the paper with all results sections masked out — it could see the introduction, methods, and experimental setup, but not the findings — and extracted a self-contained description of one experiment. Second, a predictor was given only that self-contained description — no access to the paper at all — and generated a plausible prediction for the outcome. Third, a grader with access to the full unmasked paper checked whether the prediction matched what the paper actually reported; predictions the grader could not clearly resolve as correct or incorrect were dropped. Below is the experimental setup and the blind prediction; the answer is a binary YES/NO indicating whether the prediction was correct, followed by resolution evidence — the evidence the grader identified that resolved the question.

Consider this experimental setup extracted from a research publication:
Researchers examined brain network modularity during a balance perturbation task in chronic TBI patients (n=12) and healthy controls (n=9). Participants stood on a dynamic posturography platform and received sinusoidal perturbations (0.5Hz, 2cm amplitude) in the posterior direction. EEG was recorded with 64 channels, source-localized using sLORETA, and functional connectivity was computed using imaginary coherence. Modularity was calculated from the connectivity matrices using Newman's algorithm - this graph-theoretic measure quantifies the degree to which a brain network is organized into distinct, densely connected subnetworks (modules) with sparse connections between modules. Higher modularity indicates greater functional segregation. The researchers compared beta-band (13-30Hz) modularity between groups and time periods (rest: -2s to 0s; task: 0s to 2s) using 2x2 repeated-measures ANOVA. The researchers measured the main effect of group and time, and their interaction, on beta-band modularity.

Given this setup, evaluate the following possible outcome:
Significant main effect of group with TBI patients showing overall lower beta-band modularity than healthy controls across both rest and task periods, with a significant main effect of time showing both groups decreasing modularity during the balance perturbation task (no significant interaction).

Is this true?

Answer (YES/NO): NO